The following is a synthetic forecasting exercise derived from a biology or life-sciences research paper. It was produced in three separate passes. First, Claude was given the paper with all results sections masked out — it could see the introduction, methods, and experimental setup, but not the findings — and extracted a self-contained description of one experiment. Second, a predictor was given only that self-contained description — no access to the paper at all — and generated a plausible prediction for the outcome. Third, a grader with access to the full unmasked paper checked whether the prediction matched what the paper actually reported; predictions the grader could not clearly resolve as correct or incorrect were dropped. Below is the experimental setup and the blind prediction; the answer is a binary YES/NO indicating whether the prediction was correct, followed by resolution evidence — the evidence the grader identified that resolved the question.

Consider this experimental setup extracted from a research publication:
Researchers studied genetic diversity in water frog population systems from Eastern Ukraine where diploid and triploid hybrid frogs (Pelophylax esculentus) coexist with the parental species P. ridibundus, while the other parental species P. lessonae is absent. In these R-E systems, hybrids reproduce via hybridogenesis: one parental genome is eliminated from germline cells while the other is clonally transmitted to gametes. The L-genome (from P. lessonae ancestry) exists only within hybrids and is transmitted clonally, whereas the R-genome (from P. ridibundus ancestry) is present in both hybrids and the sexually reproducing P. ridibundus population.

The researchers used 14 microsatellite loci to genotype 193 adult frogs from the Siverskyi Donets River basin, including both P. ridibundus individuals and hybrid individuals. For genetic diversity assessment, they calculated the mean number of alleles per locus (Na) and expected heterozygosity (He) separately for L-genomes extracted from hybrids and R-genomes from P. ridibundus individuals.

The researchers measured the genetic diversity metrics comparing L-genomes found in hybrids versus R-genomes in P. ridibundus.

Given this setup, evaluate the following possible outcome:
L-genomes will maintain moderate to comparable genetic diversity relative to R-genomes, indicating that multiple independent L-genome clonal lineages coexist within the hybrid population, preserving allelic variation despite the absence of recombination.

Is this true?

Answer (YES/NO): NO